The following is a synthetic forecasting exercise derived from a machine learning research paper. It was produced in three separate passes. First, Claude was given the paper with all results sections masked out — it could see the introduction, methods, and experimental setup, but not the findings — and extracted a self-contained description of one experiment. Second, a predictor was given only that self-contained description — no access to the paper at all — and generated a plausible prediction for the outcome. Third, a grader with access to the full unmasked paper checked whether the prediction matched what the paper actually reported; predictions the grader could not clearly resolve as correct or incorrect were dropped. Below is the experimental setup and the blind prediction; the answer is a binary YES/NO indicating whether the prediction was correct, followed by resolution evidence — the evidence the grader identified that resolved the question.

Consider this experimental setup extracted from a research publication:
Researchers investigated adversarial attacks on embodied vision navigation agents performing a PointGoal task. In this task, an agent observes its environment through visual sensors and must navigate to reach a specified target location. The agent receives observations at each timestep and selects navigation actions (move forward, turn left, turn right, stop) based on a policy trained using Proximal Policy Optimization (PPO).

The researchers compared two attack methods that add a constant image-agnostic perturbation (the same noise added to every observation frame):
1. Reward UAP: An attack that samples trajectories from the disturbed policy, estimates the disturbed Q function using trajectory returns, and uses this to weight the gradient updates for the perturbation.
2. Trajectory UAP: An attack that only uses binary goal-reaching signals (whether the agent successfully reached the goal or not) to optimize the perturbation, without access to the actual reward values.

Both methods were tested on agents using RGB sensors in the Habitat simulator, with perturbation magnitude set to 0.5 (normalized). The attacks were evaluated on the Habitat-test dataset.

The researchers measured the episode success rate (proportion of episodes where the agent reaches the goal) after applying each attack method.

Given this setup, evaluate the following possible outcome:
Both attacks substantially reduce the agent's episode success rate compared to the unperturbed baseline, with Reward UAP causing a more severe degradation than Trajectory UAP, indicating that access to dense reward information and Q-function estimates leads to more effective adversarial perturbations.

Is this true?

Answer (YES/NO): NO